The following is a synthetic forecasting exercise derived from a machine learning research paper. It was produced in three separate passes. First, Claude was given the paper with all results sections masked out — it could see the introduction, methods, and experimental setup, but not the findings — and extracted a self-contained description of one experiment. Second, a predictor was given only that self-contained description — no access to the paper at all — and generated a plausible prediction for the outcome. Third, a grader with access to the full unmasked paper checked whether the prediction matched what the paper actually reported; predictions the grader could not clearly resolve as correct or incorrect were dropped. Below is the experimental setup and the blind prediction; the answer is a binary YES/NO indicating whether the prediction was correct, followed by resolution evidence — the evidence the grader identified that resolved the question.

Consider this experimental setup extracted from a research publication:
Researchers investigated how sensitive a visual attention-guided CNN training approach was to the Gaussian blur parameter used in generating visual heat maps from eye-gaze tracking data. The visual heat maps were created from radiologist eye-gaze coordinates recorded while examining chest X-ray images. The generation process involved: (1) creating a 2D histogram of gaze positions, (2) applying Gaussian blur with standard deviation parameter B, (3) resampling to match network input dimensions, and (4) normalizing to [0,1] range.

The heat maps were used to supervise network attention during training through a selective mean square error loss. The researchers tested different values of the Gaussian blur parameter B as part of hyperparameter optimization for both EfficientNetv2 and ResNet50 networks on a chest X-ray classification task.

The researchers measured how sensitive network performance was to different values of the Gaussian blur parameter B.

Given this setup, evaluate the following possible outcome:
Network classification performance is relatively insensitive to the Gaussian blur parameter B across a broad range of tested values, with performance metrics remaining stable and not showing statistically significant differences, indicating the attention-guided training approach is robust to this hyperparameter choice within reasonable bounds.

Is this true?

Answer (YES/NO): YES